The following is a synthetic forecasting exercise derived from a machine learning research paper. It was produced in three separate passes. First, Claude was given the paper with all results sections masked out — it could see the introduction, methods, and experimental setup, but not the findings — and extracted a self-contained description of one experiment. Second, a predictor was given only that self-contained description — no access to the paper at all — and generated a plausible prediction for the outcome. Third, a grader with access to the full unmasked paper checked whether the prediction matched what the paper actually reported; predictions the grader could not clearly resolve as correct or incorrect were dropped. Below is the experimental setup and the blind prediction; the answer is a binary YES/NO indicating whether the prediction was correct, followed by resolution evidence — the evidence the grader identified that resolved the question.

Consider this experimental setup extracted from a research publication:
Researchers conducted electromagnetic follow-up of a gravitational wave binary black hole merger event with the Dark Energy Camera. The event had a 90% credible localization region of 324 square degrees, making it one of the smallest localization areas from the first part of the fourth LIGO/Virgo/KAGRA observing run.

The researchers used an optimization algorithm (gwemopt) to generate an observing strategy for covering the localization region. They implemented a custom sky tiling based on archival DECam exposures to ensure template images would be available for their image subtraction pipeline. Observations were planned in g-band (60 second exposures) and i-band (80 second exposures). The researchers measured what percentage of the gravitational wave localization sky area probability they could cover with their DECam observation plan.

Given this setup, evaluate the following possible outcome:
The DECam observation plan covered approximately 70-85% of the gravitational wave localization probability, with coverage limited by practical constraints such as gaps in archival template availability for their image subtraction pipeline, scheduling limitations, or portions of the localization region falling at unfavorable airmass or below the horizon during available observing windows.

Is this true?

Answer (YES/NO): YES